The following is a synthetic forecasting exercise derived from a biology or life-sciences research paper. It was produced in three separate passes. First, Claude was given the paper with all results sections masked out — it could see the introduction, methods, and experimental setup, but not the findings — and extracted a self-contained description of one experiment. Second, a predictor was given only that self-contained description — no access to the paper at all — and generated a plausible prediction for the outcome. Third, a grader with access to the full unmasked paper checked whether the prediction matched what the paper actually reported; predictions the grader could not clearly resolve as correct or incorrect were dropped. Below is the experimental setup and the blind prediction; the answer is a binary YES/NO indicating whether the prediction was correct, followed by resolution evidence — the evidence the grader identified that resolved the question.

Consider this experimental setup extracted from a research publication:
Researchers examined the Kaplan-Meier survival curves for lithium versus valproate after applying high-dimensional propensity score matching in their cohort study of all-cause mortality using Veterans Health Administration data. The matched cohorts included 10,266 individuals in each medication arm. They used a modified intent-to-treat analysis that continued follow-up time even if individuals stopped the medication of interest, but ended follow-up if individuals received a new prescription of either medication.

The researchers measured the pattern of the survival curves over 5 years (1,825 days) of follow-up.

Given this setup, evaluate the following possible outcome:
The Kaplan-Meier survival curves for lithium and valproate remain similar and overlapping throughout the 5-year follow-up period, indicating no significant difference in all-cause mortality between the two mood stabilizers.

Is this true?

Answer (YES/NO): YES